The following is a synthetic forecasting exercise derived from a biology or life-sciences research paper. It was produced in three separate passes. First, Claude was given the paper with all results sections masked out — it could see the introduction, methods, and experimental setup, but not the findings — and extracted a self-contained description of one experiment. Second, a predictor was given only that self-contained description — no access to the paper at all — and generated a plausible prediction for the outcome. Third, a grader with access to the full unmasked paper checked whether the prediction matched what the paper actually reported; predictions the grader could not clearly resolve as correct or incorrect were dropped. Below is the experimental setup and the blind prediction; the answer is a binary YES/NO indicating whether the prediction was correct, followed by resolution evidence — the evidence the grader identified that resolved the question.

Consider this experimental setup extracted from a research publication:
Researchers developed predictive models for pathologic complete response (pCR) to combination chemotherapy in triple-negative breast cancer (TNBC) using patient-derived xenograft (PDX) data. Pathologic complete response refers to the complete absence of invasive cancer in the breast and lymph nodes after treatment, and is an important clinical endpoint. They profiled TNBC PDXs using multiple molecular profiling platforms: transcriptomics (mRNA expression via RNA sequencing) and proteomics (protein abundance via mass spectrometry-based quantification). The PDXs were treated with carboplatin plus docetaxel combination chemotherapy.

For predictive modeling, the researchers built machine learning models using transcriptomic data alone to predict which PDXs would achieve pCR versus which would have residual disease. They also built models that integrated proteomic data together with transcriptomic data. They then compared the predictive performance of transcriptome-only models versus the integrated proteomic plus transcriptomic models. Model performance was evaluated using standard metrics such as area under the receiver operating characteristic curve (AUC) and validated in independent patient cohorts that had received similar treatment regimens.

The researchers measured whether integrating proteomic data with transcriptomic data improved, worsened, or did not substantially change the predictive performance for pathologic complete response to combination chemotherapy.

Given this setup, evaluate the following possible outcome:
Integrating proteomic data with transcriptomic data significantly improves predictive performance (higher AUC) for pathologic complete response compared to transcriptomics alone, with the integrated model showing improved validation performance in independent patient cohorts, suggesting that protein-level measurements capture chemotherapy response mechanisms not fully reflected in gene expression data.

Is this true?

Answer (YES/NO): YES